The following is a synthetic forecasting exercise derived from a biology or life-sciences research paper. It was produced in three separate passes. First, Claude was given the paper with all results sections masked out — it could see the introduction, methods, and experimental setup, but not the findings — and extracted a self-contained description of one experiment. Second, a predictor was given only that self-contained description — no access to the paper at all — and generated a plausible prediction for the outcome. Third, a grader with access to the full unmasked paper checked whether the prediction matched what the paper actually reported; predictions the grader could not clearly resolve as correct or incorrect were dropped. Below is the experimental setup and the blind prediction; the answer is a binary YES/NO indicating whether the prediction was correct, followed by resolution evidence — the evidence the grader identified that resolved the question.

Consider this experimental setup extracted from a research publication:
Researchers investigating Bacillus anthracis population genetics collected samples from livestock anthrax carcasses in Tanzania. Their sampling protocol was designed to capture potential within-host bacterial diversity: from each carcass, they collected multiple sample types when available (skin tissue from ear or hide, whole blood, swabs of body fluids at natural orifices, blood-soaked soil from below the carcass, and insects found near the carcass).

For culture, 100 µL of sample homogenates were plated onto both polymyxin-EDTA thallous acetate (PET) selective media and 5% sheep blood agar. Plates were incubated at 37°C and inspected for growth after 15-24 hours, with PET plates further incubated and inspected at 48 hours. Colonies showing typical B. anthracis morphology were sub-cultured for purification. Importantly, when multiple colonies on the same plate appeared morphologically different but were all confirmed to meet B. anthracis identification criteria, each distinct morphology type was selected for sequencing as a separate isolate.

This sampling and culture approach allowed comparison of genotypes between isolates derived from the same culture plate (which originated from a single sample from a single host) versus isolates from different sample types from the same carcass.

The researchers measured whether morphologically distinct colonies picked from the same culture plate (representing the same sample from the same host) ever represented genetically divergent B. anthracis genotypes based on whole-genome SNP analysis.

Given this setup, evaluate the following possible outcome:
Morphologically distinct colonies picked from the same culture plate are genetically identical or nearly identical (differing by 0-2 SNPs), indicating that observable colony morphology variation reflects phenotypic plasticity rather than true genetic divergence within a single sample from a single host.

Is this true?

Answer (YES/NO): NO